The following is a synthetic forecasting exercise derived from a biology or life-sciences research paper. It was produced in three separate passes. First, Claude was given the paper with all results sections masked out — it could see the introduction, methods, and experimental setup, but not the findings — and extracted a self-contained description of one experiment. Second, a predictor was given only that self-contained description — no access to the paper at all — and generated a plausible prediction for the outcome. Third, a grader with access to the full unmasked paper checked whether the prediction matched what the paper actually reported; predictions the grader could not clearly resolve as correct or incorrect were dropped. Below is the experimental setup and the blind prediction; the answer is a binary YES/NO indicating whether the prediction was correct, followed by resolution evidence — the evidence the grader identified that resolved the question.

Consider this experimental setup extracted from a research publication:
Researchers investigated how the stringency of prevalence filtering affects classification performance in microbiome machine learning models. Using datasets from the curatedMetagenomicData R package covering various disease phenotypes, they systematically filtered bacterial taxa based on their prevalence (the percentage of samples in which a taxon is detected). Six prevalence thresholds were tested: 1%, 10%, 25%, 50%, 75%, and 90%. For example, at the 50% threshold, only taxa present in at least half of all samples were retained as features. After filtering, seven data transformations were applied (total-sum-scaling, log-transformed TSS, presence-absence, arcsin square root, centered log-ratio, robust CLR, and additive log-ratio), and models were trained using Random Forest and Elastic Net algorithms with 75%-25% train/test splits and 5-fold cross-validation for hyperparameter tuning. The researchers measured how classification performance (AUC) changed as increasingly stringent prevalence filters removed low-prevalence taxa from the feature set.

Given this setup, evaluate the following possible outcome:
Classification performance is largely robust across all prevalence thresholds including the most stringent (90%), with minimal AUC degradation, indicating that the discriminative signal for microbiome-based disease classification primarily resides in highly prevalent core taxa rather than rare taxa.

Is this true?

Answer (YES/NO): NO